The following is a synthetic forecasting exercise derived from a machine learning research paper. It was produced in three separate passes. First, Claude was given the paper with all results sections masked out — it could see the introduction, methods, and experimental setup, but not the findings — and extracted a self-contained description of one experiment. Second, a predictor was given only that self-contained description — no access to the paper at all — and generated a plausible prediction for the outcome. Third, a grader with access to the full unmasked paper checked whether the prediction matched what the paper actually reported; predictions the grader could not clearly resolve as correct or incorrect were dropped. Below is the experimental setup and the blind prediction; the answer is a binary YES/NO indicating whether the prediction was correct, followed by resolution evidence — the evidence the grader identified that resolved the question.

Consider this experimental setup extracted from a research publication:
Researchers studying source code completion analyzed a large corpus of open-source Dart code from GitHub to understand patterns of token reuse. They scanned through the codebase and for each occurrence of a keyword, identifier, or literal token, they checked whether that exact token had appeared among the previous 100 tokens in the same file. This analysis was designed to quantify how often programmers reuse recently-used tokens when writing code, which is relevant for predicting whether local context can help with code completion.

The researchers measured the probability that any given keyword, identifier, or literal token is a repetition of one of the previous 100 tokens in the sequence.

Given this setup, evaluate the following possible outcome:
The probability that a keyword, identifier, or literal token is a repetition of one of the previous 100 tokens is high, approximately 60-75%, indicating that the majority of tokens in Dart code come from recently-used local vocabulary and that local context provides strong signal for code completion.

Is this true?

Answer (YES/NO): NO